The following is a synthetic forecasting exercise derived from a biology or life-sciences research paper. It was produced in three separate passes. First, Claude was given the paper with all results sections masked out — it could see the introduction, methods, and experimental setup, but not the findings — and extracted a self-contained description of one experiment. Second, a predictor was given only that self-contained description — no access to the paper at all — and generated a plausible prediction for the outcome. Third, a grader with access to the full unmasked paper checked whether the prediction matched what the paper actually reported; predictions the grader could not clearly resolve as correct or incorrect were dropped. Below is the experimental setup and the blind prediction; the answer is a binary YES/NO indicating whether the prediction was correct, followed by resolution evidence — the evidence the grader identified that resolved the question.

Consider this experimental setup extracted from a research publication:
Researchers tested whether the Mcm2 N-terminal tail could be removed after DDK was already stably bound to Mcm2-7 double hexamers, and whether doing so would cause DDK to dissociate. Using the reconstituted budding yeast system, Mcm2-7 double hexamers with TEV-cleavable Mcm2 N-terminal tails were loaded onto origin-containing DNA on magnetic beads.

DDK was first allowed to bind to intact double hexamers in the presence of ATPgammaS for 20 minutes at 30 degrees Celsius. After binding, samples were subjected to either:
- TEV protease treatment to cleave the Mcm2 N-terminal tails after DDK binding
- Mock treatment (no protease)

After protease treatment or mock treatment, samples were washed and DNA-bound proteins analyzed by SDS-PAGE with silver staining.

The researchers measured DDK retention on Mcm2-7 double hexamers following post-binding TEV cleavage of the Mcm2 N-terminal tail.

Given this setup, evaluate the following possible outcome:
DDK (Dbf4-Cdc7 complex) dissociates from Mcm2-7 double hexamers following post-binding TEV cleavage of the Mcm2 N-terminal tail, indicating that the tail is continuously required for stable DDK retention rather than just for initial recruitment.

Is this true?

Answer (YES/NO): YES